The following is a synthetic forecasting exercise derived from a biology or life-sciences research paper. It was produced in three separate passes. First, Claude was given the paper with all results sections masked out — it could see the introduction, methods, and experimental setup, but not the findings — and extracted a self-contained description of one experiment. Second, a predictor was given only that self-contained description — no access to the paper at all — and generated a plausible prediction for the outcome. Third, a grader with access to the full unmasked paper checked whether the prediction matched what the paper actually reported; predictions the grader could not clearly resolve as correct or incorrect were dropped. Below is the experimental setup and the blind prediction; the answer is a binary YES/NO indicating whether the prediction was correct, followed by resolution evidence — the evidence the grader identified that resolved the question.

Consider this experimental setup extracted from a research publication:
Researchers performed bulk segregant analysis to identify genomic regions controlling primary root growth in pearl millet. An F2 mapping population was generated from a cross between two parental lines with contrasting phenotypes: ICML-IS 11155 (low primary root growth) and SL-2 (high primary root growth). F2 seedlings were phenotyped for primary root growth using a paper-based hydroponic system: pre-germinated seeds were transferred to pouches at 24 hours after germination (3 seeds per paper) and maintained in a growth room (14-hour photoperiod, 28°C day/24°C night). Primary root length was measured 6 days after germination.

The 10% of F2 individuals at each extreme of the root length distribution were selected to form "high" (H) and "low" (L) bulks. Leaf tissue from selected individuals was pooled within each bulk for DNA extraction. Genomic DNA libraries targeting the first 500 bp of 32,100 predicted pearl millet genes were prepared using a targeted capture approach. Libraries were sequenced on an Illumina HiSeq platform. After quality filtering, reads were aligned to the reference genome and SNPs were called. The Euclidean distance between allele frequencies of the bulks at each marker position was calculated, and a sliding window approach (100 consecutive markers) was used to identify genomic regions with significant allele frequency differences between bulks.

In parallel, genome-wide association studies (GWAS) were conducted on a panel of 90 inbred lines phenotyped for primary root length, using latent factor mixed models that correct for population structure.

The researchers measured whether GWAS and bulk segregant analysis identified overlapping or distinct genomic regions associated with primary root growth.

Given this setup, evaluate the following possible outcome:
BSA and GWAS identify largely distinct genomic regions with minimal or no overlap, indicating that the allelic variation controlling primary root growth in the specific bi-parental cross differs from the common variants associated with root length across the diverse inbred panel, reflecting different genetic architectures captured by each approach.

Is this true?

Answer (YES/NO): NO